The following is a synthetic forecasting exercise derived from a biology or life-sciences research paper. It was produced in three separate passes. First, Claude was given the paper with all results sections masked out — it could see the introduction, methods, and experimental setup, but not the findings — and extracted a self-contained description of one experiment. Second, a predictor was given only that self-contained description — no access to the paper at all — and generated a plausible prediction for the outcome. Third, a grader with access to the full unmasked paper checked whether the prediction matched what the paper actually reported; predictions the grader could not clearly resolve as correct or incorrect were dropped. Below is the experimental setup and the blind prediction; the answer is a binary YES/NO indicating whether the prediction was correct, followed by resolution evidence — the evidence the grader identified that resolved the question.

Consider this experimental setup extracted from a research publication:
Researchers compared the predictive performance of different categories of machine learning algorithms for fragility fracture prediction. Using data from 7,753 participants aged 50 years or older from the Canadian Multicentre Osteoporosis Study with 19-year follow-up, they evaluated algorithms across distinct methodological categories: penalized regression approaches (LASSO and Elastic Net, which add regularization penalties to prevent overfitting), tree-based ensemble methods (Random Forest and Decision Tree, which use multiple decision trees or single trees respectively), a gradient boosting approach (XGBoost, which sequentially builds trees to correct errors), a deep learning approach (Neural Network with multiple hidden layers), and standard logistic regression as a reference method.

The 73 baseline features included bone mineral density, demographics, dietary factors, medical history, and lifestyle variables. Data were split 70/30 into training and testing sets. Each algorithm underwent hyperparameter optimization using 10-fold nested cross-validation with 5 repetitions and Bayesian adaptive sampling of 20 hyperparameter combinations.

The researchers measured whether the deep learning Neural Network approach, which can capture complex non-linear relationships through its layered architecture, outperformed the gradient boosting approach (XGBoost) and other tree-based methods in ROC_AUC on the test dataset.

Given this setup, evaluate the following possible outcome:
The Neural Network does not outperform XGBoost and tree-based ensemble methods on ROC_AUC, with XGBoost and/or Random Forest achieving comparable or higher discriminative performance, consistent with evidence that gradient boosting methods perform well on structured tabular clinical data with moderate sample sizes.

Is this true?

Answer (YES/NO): YES